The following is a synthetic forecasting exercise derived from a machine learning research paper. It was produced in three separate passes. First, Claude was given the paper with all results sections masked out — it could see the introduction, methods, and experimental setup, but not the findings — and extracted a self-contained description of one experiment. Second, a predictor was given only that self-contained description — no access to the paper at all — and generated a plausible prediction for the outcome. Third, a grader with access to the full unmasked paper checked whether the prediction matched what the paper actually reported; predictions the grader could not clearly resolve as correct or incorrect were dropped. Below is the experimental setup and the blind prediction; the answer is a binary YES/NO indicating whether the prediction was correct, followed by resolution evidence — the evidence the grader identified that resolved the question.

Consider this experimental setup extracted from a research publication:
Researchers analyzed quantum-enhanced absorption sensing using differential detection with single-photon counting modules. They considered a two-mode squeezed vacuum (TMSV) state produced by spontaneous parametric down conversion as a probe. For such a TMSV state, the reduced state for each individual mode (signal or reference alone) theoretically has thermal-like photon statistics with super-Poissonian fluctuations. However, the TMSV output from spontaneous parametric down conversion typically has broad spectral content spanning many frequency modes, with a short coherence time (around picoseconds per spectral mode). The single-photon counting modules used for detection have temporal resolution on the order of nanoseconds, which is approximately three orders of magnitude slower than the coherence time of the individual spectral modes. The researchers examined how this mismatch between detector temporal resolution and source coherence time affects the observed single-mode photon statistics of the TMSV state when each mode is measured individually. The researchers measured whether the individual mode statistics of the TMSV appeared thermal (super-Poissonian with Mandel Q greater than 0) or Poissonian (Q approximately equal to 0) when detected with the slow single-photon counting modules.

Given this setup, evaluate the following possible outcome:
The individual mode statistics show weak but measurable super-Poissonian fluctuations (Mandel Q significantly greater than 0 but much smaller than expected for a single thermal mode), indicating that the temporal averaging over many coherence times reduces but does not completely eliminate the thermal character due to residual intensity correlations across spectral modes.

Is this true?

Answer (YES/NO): NO